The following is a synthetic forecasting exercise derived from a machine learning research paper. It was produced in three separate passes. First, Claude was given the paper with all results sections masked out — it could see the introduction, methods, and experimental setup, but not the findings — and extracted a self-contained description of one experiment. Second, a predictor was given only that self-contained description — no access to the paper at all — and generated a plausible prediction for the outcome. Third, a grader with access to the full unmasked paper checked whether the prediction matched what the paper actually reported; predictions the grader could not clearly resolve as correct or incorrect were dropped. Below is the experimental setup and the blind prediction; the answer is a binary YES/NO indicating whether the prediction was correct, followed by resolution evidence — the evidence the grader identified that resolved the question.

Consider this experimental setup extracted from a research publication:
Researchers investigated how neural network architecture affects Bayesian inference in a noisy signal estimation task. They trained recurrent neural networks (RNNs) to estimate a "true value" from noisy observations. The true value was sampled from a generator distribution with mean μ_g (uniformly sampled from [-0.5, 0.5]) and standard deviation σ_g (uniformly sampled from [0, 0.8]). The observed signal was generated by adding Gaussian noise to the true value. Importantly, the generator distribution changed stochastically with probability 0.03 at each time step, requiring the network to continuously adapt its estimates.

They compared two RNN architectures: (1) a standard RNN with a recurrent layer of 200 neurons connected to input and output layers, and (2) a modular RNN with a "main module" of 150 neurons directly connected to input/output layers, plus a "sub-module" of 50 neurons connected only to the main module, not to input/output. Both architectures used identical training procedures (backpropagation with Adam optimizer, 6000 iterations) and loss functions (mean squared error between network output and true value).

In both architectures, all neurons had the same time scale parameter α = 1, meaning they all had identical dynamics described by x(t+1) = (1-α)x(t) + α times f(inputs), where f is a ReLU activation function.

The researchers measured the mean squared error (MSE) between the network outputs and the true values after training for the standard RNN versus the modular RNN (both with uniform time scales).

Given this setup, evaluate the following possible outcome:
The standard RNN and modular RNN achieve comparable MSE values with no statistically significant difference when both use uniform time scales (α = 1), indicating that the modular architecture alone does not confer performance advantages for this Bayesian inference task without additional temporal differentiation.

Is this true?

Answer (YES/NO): NO